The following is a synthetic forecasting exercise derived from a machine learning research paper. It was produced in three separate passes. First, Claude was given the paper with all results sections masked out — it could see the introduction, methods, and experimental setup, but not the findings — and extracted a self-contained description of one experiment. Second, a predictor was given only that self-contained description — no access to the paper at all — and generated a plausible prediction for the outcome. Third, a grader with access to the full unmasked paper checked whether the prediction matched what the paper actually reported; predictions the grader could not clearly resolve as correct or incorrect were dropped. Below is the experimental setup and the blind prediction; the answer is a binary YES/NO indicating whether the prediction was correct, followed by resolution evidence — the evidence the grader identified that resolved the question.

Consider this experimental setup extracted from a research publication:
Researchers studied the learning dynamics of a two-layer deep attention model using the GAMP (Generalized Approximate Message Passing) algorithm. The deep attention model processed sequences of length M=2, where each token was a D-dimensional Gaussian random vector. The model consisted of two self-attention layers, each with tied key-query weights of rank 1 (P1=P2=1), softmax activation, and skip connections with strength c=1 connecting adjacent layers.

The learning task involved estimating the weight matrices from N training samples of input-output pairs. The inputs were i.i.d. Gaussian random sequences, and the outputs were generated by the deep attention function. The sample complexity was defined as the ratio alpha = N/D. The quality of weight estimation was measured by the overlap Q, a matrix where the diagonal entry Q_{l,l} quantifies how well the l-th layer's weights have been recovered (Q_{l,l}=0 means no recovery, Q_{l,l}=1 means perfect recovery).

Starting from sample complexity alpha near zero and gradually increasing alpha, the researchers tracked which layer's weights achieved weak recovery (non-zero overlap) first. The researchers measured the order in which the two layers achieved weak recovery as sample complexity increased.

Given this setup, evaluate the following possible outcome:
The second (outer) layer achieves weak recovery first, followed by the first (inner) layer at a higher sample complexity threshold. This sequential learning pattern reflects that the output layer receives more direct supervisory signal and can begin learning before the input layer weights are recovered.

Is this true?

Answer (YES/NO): YES